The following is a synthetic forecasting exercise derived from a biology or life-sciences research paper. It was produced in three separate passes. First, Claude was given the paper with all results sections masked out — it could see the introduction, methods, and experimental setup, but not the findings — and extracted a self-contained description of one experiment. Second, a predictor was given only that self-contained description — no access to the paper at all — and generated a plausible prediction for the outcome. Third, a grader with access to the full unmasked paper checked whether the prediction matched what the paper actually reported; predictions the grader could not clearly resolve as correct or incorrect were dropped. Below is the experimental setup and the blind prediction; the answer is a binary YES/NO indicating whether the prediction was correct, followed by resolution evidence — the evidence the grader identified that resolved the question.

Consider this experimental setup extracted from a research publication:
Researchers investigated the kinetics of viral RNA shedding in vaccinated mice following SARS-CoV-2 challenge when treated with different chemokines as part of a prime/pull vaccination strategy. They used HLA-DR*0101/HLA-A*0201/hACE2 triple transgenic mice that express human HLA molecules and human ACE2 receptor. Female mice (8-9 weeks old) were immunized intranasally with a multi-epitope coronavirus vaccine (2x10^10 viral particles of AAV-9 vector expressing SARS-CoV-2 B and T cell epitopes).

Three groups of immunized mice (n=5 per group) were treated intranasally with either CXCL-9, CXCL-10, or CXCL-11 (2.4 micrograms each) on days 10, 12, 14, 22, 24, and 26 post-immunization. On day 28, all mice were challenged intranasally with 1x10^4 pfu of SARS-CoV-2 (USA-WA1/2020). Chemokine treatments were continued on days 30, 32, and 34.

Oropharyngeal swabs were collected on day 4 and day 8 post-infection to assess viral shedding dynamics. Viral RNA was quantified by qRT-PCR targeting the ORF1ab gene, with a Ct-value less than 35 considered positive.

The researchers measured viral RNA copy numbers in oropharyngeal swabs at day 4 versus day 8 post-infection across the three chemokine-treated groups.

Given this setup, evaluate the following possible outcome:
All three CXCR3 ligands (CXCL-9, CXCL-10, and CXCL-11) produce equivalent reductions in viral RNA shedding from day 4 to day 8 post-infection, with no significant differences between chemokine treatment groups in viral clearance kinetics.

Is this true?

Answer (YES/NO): NO